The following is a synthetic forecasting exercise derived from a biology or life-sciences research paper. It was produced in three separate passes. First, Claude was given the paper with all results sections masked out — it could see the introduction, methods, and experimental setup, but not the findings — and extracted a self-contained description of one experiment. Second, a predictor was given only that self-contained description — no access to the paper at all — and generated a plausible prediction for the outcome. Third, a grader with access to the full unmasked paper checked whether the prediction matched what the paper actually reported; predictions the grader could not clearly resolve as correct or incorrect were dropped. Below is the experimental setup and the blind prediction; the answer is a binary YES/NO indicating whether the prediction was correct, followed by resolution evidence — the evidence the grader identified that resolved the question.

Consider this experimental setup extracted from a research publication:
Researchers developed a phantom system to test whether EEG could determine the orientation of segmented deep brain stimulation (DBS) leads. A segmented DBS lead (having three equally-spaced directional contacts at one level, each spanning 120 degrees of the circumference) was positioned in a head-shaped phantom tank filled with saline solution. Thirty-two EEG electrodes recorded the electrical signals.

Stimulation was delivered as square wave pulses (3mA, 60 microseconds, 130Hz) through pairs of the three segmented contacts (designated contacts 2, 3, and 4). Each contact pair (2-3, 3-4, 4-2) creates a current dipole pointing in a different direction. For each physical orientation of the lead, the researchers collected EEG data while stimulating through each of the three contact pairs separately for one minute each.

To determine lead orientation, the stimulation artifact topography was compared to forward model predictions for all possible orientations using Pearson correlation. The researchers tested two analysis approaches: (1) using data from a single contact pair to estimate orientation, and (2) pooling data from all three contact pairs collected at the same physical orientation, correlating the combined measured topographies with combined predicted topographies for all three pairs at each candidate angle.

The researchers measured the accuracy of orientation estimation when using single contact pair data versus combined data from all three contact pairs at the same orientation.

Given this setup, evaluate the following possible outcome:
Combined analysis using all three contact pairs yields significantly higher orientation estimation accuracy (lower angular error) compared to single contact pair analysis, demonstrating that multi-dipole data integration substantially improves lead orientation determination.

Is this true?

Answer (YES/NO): YES